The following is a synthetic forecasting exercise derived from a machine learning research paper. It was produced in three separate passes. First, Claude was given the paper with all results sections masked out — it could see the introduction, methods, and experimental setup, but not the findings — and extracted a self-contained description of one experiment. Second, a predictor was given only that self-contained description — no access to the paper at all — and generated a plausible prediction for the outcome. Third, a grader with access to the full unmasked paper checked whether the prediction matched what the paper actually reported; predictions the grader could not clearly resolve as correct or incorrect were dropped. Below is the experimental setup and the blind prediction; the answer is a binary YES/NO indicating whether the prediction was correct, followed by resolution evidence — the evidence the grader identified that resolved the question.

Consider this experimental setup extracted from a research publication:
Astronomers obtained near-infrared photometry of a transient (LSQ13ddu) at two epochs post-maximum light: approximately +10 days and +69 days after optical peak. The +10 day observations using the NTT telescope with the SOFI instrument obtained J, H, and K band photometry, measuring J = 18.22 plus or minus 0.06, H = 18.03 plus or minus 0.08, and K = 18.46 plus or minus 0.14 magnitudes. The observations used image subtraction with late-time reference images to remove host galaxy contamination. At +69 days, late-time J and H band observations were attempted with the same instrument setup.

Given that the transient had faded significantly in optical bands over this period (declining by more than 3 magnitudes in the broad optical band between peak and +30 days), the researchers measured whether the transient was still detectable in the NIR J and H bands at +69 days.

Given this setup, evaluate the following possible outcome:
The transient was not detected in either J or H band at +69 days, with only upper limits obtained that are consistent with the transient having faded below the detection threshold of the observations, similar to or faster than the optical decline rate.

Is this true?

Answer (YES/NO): NO